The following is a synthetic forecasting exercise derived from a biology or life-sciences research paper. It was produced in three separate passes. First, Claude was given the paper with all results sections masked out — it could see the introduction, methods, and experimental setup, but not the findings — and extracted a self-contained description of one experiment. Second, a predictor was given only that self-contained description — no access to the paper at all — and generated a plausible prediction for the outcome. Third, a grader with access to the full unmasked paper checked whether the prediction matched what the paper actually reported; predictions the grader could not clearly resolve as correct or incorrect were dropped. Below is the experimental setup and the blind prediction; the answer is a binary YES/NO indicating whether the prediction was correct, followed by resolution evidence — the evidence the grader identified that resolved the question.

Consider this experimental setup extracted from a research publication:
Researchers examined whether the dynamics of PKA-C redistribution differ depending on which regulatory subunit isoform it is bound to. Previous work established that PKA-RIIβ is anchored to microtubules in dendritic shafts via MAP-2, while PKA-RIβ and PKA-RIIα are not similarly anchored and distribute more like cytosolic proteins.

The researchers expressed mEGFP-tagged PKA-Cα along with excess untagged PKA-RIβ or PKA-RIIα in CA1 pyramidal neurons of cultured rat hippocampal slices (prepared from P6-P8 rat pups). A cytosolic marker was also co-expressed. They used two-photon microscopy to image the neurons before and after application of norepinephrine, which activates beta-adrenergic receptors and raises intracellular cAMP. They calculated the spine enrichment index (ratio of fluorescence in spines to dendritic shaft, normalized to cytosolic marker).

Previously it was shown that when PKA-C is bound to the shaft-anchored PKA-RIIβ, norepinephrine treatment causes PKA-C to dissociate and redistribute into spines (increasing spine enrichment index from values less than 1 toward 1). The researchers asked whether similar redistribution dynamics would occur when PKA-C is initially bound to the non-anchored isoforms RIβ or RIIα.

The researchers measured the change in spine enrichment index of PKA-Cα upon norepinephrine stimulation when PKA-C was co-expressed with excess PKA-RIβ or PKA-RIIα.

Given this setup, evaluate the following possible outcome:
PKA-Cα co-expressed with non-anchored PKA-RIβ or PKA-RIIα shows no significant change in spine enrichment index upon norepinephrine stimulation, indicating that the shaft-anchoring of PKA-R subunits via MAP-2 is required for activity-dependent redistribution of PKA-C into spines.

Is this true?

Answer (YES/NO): NO